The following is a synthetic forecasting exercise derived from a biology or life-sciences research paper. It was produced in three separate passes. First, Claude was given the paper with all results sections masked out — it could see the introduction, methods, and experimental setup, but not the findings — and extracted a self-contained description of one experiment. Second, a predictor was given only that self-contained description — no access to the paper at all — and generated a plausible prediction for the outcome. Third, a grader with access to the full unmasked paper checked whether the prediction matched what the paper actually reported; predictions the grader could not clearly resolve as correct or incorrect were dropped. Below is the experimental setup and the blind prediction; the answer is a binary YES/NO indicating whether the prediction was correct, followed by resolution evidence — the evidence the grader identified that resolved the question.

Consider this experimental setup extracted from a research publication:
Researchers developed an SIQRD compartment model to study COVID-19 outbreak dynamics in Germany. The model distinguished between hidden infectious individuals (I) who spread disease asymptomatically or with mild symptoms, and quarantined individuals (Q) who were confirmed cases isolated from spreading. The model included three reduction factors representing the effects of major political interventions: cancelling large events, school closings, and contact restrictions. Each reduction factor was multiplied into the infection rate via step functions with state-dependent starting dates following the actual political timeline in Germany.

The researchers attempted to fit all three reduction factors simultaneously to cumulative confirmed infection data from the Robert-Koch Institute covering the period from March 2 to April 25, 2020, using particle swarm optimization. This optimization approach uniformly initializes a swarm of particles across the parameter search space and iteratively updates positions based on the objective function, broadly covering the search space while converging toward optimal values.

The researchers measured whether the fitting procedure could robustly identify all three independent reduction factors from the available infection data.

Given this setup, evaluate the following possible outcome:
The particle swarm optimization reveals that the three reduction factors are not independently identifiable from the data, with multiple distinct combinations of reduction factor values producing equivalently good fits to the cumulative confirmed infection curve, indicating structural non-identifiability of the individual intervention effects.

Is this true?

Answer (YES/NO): YES